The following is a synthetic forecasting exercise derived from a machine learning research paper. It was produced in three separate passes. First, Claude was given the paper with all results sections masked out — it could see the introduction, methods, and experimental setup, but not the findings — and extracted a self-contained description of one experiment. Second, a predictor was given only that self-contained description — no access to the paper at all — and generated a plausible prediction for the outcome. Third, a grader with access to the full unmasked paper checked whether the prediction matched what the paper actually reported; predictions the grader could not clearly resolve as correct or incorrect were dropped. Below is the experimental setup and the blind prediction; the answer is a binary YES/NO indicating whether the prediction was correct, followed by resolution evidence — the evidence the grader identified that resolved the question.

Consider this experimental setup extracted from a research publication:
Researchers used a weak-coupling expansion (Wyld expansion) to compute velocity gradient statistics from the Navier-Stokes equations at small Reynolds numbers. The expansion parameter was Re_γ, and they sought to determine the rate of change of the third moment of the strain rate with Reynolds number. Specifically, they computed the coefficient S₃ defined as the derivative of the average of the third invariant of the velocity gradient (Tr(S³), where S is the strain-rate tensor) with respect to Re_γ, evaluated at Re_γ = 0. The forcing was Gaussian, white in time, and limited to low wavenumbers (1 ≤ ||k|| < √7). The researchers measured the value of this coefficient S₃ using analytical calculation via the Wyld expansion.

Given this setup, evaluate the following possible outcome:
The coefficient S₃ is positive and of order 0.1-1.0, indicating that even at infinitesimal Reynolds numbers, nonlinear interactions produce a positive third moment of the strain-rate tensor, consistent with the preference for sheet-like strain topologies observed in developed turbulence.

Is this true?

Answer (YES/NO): NO